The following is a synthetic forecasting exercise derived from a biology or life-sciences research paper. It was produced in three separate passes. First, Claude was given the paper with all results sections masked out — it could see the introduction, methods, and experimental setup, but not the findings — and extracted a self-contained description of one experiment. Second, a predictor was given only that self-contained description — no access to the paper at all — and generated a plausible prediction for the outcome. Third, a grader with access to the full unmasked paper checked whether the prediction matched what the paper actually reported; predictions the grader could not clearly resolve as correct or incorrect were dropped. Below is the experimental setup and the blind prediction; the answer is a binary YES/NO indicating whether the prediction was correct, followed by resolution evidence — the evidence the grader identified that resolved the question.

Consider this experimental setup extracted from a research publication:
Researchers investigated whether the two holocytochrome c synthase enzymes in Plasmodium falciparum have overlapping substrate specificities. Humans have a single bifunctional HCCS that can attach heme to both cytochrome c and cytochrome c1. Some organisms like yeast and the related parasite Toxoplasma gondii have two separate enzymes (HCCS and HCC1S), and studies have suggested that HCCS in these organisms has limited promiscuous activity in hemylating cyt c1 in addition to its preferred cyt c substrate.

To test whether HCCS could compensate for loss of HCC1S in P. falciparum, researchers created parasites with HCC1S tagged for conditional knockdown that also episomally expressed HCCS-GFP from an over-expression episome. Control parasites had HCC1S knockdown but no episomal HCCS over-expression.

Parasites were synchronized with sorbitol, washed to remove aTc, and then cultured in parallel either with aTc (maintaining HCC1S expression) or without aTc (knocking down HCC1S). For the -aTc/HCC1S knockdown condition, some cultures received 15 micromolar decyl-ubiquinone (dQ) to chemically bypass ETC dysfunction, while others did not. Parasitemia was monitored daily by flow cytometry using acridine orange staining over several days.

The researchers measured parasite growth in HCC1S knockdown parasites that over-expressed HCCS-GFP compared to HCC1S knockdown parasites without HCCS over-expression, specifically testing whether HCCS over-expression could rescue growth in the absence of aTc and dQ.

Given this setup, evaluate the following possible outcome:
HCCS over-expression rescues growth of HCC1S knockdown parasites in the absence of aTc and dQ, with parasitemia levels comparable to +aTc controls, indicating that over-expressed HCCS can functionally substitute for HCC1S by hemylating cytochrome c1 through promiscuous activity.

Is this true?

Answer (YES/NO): NO